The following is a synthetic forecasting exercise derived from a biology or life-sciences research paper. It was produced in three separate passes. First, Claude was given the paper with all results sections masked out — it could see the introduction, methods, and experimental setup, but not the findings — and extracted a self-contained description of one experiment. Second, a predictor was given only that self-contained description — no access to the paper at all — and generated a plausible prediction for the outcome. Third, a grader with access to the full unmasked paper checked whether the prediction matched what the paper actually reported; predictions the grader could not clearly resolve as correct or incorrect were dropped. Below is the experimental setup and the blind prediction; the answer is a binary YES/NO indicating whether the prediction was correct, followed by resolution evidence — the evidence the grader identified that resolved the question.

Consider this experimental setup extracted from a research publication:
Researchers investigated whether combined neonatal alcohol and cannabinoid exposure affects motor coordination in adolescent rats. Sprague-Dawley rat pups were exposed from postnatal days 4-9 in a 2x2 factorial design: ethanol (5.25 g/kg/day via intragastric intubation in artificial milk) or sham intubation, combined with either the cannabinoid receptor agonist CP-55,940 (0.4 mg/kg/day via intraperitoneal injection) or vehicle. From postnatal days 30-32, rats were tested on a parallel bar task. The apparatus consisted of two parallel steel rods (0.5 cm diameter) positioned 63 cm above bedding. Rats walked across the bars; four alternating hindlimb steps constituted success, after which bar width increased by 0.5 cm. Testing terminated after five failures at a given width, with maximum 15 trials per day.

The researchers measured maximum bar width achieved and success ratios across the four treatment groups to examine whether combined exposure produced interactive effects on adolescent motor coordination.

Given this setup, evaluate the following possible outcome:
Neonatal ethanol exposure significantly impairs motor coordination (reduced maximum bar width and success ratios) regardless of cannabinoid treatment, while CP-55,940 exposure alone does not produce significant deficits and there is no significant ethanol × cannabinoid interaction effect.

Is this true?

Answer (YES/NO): NO